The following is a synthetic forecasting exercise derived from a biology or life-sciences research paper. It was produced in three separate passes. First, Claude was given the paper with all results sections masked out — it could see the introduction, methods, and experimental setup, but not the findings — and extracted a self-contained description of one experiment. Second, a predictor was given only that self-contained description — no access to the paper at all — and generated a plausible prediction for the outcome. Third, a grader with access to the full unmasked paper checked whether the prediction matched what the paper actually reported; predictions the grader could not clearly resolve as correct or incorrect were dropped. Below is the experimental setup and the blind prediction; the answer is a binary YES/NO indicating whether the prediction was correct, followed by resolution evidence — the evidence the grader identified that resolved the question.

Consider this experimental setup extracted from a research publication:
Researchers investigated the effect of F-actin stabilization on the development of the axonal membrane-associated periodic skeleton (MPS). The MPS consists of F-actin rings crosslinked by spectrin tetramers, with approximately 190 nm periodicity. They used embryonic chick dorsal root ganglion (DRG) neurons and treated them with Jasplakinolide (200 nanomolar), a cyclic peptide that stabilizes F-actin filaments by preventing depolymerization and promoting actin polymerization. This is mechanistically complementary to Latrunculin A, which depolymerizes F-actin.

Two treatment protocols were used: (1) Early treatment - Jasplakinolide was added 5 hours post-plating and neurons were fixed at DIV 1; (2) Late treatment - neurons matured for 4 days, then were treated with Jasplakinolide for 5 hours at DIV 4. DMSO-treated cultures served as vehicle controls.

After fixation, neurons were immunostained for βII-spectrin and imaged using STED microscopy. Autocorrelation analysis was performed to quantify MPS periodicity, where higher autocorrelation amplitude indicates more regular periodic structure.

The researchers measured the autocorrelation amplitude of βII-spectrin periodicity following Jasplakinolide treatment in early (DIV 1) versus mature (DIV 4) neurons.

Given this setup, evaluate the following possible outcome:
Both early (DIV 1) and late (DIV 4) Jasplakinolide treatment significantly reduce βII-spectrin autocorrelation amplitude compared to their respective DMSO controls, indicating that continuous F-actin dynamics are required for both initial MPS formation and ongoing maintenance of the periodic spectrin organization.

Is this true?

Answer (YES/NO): NO